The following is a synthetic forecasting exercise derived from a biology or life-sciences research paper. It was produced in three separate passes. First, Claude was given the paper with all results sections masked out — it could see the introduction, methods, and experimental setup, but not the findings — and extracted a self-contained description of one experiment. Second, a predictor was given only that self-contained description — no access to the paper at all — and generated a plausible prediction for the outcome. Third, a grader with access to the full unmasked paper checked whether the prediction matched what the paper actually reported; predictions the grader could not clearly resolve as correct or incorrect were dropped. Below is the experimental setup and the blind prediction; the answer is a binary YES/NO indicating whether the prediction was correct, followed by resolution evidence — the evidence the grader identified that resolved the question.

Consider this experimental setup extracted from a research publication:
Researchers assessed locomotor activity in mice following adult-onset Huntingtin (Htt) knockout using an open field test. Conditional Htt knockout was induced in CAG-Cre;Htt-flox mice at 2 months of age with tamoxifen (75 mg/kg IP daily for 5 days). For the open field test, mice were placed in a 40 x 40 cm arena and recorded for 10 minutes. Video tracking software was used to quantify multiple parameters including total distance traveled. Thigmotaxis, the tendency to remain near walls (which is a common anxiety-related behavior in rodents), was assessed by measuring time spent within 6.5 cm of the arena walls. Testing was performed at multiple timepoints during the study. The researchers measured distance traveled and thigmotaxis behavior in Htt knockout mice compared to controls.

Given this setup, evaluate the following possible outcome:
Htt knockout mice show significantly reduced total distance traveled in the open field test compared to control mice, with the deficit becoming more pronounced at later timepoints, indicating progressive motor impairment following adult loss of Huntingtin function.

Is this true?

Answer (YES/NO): NO